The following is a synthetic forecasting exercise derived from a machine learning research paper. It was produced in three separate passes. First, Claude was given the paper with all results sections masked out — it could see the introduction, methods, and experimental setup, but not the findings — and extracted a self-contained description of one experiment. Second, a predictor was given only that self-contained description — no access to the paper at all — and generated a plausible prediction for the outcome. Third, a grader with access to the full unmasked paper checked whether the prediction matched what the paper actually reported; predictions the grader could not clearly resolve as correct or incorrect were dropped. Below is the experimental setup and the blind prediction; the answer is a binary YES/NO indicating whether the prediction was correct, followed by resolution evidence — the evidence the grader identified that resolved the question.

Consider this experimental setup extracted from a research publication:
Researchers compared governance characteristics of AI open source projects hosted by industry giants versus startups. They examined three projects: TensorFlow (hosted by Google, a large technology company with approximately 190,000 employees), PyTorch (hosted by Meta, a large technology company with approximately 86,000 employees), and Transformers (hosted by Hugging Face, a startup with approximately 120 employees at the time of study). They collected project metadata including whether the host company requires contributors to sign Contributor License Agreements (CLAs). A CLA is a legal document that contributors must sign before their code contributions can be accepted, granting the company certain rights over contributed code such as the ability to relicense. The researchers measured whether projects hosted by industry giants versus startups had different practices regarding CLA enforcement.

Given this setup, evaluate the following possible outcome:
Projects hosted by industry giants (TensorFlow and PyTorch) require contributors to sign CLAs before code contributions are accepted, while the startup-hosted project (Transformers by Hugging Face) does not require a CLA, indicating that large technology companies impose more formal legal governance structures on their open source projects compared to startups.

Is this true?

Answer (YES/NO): YES